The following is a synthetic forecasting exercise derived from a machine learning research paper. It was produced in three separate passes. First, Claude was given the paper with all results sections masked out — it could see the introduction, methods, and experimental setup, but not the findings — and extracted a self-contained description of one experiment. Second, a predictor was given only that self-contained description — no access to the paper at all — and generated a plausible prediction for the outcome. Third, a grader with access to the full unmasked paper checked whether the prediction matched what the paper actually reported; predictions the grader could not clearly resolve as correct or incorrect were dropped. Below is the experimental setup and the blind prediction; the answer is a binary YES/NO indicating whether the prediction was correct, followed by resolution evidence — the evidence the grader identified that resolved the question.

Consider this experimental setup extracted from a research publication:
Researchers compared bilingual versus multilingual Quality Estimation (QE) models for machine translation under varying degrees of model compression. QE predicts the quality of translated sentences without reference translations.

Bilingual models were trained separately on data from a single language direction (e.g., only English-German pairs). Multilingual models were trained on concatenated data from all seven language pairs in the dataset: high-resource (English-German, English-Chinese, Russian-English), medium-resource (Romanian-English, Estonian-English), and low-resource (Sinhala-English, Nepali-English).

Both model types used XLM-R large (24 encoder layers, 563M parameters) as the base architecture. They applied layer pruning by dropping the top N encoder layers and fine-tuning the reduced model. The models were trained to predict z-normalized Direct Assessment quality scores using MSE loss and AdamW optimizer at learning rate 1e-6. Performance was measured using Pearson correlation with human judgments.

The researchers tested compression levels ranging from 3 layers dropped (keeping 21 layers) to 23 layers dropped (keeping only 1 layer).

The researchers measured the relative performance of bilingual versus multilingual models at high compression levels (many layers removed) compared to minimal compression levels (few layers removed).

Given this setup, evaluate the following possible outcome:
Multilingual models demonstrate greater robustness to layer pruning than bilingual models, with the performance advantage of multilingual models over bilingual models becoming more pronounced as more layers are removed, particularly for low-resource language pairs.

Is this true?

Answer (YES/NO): NO